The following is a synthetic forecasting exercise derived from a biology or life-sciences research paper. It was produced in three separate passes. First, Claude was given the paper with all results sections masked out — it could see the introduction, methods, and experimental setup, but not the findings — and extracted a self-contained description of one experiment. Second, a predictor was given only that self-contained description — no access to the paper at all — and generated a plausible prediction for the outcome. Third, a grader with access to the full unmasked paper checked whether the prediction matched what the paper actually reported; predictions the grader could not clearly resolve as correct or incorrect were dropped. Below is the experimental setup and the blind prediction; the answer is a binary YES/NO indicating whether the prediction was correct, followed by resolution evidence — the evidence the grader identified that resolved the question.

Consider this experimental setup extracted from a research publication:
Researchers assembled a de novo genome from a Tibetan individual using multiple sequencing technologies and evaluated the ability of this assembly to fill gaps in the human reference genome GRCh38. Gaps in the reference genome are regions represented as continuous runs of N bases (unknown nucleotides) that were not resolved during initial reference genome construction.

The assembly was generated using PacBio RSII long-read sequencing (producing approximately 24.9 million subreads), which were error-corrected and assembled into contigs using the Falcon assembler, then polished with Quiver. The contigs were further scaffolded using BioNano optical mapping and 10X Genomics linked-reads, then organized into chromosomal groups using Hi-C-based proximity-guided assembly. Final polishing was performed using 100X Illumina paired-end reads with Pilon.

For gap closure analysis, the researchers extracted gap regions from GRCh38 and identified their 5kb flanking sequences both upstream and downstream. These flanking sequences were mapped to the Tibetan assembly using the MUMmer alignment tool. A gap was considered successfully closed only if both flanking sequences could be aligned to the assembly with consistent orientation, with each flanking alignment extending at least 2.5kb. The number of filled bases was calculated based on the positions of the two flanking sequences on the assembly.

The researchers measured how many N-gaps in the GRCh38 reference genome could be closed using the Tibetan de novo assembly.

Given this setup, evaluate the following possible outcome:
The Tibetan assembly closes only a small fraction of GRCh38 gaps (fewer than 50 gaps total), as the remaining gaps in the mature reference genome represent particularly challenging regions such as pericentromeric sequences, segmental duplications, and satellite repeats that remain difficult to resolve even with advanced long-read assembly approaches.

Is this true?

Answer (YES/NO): NO